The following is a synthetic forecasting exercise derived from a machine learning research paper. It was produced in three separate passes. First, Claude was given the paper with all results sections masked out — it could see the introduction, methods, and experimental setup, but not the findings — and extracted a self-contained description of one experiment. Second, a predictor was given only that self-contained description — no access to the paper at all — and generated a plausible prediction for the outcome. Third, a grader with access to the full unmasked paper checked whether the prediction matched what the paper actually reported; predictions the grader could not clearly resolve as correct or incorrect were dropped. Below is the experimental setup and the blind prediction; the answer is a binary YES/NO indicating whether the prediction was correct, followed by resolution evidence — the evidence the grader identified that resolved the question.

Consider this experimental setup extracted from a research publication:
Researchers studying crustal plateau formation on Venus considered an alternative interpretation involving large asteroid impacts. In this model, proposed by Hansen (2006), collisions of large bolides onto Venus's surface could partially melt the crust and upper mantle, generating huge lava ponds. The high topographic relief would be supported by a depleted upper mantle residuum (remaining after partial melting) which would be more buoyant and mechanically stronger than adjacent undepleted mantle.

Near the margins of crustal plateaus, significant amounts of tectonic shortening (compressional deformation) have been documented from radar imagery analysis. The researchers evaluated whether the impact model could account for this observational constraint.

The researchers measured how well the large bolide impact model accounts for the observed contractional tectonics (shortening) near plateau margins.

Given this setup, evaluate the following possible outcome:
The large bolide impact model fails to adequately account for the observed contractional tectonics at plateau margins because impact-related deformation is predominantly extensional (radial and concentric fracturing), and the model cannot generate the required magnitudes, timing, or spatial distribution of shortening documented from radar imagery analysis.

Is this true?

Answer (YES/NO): NO